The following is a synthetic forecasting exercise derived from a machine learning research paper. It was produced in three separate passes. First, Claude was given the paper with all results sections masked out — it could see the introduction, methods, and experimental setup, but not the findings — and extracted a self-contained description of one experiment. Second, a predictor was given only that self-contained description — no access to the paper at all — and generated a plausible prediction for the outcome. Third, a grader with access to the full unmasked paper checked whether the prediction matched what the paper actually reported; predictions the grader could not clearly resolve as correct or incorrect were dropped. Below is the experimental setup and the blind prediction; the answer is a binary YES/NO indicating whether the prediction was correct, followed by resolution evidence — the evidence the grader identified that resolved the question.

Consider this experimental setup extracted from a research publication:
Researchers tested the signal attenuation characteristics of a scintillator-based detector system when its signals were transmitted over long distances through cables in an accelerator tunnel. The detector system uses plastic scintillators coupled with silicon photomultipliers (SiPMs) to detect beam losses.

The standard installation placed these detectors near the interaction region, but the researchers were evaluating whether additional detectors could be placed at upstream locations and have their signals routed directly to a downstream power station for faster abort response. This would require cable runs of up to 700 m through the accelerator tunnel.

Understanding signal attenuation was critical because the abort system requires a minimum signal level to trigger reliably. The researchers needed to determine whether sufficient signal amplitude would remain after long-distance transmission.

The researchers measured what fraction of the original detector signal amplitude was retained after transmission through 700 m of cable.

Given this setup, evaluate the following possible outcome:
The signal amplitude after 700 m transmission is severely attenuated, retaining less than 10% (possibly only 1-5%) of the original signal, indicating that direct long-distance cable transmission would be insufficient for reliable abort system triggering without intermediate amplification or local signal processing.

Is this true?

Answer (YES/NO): NO